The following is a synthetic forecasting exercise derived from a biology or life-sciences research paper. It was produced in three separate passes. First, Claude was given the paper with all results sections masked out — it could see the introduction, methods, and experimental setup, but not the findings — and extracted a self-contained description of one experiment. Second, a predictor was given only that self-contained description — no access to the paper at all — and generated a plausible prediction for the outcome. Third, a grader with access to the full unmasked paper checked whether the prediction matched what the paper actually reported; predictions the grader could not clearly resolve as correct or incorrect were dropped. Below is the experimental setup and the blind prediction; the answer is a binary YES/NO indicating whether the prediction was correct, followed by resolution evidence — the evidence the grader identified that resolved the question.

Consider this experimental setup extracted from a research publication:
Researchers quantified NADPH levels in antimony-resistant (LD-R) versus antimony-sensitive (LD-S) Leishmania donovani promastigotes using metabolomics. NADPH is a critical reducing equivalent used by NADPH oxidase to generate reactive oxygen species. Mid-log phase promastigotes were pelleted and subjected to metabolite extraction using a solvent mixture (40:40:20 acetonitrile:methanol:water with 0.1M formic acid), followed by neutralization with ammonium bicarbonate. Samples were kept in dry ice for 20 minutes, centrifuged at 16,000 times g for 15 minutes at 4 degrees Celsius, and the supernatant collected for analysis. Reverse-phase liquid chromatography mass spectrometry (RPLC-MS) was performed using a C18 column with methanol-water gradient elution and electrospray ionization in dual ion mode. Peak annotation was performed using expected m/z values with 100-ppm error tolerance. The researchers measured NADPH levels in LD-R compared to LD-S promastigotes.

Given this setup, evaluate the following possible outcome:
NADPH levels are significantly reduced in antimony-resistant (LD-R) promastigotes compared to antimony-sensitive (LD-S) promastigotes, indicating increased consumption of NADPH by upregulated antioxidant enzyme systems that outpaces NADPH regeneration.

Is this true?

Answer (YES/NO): NO